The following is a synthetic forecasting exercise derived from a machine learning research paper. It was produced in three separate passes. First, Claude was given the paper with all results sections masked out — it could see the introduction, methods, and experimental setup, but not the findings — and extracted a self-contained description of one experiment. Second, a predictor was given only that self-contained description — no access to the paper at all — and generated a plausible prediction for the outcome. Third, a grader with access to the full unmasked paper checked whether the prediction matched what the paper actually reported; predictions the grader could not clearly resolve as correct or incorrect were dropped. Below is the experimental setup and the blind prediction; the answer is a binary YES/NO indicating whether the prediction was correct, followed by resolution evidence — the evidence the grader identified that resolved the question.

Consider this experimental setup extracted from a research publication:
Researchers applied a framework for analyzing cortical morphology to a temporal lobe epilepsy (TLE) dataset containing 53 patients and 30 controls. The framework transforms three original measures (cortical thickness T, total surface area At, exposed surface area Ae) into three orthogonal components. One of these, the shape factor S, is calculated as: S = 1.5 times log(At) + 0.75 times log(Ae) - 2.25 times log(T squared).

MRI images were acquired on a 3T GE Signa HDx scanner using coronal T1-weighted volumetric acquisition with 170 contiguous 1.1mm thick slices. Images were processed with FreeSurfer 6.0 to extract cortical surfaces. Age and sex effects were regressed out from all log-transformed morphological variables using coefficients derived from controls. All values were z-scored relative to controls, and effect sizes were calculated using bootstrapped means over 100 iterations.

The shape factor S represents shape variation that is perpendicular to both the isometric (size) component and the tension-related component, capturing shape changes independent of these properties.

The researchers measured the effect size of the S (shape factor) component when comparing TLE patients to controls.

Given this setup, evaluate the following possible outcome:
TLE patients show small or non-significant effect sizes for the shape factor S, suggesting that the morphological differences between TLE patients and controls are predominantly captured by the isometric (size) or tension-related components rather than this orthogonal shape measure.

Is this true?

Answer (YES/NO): NO